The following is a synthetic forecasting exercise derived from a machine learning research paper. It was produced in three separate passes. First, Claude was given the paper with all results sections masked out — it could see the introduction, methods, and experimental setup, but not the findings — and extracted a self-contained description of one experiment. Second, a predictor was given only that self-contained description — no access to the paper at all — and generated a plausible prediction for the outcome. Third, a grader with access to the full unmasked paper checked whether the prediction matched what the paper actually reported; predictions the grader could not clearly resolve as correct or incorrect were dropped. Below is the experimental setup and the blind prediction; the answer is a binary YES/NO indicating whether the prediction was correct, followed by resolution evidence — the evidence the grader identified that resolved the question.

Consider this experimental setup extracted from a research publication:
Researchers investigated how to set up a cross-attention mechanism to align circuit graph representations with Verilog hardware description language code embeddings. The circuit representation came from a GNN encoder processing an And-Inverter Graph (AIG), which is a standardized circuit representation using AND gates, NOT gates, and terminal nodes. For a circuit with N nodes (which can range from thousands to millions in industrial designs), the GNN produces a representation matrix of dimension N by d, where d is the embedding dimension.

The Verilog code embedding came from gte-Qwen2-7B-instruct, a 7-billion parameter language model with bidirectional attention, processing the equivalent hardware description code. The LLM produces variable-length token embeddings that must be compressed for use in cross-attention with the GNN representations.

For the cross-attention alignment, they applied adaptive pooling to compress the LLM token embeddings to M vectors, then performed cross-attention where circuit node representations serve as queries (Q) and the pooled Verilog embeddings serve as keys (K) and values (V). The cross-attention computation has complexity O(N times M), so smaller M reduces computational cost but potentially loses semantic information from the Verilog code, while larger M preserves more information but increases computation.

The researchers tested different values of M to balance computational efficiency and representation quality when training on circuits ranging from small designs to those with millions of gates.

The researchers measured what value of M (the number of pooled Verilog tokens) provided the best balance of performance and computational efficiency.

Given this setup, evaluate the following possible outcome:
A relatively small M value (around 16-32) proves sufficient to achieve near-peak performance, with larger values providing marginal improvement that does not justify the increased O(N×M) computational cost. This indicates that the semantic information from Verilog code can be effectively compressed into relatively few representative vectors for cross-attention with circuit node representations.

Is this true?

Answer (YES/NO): YES